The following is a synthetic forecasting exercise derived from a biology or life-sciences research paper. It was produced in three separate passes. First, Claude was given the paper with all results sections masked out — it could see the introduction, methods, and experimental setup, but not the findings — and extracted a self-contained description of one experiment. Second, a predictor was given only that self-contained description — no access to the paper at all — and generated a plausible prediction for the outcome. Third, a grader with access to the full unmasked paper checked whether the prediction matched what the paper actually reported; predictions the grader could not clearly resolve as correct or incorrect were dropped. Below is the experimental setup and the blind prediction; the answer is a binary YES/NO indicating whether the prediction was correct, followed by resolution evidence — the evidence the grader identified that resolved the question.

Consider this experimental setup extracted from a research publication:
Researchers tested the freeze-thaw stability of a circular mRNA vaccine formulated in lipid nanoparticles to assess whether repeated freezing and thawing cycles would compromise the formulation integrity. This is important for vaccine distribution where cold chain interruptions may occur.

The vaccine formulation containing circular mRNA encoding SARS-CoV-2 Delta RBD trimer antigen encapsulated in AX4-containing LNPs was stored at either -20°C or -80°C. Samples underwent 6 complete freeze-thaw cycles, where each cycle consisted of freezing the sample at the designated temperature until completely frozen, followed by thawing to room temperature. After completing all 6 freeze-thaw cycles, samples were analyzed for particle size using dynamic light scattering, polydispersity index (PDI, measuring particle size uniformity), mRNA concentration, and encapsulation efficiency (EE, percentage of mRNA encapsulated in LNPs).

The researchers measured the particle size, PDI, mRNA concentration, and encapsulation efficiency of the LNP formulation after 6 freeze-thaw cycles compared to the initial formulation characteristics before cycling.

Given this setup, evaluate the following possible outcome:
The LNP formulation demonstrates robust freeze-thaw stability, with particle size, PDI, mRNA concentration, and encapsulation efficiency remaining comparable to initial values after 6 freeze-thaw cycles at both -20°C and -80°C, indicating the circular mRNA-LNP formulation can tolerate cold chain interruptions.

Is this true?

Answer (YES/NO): YES